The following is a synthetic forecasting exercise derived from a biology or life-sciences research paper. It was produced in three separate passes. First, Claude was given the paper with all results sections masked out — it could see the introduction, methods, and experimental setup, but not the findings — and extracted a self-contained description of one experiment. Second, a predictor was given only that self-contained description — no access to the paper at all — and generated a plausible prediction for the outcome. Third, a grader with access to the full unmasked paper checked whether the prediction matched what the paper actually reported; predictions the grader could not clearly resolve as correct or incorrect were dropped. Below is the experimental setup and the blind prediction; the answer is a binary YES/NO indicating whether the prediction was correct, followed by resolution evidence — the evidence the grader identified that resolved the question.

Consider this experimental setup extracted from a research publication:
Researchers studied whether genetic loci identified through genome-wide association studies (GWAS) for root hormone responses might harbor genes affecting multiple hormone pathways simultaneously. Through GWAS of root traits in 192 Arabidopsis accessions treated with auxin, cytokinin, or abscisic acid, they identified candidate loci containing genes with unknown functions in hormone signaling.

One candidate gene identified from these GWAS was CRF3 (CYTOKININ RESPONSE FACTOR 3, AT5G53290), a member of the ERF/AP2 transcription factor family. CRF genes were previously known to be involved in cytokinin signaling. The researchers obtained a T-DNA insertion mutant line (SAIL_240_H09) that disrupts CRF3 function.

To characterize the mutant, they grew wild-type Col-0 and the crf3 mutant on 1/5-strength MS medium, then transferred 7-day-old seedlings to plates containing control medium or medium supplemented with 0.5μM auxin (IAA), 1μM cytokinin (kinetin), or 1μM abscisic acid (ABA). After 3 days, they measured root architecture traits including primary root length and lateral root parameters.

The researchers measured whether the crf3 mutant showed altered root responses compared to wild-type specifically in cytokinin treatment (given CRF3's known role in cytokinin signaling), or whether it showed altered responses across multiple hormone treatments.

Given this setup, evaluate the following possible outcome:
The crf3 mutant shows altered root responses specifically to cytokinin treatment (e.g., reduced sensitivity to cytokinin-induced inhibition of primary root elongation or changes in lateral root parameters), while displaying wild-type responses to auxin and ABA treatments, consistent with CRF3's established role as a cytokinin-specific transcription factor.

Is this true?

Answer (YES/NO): NO